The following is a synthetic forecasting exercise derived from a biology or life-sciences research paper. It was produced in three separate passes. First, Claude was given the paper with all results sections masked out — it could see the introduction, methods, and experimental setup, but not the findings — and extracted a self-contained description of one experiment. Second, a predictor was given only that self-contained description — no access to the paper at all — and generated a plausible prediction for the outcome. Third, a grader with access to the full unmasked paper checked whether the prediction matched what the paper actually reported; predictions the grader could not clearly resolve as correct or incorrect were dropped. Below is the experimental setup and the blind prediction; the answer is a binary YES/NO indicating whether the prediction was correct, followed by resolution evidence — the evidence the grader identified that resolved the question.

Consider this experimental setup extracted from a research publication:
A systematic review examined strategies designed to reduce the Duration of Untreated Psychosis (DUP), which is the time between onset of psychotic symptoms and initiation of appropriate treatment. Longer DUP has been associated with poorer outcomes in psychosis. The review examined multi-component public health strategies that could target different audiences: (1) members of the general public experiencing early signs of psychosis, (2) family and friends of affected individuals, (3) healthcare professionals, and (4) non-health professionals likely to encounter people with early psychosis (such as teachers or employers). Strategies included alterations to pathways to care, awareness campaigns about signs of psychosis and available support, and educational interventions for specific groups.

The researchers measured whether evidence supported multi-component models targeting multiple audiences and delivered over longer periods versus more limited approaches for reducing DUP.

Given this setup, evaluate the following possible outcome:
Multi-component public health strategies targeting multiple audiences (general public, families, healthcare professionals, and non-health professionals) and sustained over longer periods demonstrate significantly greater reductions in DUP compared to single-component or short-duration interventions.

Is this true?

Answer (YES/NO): NO